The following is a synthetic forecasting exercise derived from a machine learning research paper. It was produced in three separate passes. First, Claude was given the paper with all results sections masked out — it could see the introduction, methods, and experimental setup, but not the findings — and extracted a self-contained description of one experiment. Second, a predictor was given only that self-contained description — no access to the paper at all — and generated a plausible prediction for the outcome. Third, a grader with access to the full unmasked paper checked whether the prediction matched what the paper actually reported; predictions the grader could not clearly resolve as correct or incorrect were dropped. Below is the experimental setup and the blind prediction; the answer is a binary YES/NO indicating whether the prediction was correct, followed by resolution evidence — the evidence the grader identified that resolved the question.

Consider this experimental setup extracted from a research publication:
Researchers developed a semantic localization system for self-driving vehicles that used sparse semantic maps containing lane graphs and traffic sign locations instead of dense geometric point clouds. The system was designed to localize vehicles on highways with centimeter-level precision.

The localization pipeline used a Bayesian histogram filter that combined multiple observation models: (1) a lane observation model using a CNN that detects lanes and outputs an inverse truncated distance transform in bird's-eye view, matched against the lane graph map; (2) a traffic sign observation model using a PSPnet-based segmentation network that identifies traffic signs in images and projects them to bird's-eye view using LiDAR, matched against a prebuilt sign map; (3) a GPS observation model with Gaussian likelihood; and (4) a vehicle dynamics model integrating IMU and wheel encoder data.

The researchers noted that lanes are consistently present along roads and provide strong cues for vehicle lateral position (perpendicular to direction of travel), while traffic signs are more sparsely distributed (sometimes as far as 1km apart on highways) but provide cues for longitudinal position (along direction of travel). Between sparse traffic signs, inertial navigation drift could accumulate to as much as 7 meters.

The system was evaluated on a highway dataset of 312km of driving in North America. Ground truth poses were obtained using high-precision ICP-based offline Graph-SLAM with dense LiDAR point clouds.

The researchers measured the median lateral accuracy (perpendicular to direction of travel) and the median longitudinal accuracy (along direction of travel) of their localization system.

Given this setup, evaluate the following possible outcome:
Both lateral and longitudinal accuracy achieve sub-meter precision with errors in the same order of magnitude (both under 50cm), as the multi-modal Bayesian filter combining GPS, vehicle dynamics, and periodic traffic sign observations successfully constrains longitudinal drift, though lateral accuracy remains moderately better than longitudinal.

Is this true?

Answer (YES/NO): NO